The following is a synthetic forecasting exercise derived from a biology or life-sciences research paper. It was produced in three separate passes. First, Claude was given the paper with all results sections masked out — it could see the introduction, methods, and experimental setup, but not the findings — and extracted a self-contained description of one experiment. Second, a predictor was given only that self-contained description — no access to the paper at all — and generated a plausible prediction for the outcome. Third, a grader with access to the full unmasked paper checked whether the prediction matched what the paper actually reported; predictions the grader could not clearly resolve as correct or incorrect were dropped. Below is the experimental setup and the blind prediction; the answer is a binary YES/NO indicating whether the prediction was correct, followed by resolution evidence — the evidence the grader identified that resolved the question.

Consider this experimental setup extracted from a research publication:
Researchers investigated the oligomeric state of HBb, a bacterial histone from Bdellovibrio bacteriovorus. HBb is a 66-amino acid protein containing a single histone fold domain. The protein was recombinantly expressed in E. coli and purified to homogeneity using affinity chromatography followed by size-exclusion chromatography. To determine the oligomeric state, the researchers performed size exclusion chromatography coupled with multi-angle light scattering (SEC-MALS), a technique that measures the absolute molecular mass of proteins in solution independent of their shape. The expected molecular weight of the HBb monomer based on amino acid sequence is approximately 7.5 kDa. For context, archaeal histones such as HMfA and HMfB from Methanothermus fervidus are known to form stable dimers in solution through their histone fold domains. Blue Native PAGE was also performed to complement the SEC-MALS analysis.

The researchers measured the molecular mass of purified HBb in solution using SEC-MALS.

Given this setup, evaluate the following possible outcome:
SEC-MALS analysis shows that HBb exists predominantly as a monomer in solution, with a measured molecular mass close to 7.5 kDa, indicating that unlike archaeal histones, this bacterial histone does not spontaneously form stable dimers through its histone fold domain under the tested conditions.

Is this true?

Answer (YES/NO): NO